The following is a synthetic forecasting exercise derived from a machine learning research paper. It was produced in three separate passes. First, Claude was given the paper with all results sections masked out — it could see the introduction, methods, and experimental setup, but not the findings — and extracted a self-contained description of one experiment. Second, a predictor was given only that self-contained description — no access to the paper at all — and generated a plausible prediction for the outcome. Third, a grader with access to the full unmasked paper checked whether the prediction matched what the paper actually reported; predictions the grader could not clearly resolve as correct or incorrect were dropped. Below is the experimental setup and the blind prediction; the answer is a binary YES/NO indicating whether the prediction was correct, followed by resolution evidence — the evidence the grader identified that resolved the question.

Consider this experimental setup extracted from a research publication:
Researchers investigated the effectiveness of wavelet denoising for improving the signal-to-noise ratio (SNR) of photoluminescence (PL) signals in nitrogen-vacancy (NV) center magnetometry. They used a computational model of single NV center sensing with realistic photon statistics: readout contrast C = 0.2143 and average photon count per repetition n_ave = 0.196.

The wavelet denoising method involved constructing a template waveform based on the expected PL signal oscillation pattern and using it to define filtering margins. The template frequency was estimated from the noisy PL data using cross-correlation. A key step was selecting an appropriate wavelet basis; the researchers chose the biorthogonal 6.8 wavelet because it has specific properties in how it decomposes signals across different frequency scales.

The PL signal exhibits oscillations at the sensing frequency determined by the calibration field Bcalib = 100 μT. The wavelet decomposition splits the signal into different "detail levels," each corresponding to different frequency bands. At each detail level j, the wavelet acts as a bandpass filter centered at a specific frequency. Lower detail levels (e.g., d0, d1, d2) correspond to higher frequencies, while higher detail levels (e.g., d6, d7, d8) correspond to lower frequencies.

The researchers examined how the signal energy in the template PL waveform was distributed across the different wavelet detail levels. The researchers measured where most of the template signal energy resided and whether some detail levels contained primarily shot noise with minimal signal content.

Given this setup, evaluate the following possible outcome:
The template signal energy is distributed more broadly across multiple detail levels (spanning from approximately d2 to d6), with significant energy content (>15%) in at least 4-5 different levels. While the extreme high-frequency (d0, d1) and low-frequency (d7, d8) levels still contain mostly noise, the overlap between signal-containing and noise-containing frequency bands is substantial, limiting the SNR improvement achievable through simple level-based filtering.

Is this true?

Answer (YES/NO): NO